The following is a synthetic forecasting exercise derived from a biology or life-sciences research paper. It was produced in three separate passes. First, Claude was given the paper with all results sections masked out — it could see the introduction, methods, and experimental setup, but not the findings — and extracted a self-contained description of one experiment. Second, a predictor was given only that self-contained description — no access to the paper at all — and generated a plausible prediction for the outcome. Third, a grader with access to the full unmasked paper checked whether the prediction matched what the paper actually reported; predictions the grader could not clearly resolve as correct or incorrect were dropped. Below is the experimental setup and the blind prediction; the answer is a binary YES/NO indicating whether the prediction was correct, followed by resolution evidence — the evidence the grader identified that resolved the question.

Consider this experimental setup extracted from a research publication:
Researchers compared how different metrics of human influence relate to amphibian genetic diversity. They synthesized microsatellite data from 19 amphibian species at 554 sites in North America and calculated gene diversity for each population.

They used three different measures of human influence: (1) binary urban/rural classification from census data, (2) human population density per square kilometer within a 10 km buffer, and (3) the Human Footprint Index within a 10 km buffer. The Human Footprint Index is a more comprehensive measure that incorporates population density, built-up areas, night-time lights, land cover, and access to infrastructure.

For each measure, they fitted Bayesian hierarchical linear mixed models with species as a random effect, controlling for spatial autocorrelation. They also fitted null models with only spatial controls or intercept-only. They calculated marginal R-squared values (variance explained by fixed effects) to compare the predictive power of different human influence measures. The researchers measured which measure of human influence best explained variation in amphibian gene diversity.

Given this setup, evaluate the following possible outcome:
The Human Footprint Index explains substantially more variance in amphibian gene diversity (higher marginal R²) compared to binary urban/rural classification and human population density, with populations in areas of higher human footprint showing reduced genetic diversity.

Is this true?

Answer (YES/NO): NO